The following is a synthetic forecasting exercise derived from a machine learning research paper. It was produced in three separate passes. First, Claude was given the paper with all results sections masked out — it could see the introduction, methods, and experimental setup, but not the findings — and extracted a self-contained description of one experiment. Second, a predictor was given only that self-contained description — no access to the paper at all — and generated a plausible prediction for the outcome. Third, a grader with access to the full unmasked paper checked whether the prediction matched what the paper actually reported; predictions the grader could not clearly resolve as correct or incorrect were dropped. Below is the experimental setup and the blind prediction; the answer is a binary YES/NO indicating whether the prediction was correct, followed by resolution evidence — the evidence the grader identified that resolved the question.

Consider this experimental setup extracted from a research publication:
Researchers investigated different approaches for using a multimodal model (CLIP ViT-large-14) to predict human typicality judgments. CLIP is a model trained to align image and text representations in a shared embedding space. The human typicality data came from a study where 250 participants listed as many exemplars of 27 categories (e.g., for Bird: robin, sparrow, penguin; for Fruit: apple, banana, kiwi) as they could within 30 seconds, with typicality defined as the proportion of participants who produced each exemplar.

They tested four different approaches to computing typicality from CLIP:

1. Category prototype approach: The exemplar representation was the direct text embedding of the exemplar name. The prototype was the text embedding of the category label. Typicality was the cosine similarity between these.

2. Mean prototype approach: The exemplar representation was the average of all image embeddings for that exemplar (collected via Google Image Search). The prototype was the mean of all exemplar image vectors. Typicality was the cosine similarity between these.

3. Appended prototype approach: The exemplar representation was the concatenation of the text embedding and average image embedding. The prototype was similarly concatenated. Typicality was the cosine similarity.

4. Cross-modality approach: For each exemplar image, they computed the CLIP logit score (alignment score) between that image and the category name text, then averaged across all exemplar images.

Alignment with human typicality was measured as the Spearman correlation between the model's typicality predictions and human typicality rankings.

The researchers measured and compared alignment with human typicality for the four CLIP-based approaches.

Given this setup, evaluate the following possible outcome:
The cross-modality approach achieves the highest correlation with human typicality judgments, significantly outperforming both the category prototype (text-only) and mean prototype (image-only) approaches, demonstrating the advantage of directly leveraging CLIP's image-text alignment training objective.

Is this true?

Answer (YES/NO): NO